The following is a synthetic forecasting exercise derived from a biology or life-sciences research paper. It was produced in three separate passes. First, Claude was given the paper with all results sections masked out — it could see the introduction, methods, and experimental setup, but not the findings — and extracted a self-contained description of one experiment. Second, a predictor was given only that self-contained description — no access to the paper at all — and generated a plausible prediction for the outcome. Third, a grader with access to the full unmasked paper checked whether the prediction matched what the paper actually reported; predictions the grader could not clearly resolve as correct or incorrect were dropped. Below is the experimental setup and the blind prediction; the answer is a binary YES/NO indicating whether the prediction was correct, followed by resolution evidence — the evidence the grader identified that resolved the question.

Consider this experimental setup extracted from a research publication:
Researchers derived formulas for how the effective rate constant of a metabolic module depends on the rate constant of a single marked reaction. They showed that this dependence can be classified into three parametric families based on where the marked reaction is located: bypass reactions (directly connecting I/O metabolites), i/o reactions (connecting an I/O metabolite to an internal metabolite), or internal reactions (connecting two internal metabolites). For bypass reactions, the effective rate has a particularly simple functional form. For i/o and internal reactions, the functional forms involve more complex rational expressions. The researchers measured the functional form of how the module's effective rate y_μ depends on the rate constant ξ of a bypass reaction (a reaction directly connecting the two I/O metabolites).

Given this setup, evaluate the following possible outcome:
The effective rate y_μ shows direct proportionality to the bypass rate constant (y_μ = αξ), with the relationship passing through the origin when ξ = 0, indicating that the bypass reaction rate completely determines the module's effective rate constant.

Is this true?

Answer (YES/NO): NO